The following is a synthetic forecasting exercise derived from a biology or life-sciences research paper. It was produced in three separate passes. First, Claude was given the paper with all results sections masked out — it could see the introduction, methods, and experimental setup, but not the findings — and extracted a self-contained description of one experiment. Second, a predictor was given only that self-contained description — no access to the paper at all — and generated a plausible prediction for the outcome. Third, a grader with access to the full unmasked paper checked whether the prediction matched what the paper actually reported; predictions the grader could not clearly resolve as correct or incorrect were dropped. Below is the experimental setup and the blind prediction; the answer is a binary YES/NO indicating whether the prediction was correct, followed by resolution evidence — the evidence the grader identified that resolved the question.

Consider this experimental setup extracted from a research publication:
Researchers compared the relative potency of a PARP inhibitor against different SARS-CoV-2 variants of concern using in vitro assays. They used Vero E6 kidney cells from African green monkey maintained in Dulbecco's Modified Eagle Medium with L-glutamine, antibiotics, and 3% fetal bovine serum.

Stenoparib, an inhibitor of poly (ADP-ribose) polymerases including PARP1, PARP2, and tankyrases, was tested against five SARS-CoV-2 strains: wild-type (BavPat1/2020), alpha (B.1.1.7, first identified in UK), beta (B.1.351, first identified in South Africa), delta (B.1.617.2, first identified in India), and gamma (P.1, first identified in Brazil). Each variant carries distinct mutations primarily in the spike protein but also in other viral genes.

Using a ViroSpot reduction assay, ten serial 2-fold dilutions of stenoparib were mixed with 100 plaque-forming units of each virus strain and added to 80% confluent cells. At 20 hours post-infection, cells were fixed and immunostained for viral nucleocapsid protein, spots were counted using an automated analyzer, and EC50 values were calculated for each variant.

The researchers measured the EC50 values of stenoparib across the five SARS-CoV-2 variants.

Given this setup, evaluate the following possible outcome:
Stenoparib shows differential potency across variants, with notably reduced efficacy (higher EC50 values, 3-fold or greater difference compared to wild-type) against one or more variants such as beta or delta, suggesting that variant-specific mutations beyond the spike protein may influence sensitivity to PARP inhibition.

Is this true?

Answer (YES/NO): NO